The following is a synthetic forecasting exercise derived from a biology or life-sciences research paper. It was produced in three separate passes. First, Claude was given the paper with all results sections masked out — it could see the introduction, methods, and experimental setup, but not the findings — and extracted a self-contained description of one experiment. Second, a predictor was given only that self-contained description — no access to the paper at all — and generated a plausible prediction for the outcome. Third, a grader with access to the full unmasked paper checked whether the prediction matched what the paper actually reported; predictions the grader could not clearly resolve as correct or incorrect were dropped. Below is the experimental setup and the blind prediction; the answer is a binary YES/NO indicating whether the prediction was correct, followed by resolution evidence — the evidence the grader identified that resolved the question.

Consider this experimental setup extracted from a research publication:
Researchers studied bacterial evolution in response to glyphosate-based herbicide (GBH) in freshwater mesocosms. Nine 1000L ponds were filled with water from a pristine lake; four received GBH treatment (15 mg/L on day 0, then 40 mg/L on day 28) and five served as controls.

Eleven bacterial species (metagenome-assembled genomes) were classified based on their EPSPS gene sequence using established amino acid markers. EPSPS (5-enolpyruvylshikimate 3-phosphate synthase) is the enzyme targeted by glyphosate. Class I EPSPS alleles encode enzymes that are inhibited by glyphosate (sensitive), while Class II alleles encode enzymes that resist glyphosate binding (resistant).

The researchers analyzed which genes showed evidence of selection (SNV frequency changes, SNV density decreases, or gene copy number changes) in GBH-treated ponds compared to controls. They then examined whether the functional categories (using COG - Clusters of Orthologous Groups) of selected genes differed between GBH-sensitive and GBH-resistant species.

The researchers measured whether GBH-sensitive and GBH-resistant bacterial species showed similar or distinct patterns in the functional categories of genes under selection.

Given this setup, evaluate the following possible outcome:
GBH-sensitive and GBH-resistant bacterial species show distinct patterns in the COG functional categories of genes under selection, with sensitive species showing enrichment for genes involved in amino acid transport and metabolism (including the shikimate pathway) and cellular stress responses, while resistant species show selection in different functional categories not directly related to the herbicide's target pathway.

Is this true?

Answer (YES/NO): NO